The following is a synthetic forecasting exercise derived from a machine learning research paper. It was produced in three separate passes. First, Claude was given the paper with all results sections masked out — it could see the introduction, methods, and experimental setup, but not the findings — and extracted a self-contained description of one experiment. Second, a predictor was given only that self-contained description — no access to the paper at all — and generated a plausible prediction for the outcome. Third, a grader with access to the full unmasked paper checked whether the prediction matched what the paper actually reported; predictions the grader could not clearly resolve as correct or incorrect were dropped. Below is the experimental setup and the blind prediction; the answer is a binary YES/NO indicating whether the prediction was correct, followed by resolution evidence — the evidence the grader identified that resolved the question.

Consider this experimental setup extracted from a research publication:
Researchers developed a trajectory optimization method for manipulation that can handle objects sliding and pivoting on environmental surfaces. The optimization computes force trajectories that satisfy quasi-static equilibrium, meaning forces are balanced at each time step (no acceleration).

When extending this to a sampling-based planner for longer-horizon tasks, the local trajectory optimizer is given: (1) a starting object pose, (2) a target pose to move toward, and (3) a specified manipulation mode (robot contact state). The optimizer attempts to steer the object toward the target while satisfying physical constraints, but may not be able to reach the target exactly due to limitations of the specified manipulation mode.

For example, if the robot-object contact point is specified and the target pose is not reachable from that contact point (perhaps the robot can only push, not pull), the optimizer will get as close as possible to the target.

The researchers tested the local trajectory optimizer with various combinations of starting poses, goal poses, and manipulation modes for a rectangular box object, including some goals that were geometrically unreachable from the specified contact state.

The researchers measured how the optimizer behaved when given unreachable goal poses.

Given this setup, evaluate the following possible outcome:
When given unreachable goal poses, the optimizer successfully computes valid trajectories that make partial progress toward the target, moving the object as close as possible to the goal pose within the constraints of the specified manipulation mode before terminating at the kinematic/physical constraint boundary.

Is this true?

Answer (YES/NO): YES